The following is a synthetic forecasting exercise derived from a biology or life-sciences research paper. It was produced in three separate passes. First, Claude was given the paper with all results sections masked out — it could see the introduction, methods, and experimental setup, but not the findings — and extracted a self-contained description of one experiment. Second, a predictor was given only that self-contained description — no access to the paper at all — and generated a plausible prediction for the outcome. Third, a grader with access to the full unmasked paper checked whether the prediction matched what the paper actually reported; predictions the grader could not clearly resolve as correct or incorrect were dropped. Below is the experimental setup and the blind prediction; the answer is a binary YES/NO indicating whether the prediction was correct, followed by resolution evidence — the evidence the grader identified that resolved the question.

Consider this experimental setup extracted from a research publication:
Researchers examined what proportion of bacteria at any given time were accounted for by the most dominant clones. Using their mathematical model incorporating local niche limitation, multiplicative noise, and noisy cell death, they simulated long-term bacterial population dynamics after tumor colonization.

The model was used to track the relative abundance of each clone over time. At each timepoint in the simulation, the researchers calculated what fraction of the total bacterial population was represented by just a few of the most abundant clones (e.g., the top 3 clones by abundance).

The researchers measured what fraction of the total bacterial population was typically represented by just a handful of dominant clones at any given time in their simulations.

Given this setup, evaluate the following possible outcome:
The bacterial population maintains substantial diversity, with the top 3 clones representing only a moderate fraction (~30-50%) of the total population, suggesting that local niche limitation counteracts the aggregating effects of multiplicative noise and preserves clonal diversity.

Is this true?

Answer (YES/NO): NO